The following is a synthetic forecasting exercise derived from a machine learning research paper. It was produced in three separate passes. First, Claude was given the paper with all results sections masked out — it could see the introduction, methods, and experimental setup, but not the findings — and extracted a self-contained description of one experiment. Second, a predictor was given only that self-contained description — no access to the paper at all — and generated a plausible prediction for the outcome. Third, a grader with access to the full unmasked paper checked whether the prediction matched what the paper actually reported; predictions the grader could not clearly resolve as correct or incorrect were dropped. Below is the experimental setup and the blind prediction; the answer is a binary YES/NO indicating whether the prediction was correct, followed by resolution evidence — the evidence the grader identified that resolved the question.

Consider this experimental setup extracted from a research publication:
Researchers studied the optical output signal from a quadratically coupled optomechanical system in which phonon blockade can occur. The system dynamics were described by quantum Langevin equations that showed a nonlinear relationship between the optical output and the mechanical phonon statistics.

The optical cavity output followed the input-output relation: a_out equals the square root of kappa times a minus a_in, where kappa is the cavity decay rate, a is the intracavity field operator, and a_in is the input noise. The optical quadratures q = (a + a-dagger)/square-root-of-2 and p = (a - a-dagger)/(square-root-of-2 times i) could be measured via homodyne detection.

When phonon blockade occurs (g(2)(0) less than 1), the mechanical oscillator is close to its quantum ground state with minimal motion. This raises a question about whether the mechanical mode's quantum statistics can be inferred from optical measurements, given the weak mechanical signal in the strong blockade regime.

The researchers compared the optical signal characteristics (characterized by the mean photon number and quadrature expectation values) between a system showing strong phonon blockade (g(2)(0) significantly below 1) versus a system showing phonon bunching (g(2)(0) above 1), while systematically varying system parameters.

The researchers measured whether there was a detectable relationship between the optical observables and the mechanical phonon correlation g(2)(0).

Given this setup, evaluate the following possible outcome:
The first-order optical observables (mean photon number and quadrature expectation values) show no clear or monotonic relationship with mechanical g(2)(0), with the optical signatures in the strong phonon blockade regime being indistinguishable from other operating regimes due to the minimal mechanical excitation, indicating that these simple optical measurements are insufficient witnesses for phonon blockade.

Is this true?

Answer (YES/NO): NO